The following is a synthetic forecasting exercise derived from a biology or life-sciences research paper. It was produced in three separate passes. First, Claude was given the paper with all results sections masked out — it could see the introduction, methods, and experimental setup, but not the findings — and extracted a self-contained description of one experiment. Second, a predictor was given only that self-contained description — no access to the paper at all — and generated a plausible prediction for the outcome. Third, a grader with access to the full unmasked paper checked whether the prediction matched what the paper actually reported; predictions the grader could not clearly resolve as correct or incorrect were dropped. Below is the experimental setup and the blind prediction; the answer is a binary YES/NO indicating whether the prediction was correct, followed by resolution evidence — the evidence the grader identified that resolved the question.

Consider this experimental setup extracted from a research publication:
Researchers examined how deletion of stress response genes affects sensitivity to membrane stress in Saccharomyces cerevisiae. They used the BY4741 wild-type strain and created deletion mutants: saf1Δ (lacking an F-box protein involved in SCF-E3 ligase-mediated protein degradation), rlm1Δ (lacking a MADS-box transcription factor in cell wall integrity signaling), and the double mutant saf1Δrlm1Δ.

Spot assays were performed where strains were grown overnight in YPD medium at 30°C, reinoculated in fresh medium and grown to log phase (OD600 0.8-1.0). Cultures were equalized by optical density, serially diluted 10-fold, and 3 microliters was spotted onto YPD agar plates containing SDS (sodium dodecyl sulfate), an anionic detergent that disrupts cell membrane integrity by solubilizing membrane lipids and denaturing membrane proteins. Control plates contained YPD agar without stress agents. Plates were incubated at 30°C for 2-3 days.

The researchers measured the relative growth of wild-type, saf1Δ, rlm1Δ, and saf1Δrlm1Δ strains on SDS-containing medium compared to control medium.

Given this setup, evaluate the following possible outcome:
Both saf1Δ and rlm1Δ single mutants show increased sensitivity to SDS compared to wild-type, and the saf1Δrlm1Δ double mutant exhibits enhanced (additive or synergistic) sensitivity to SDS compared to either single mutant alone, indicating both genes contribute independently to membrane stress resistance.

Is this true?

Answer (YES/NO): NO